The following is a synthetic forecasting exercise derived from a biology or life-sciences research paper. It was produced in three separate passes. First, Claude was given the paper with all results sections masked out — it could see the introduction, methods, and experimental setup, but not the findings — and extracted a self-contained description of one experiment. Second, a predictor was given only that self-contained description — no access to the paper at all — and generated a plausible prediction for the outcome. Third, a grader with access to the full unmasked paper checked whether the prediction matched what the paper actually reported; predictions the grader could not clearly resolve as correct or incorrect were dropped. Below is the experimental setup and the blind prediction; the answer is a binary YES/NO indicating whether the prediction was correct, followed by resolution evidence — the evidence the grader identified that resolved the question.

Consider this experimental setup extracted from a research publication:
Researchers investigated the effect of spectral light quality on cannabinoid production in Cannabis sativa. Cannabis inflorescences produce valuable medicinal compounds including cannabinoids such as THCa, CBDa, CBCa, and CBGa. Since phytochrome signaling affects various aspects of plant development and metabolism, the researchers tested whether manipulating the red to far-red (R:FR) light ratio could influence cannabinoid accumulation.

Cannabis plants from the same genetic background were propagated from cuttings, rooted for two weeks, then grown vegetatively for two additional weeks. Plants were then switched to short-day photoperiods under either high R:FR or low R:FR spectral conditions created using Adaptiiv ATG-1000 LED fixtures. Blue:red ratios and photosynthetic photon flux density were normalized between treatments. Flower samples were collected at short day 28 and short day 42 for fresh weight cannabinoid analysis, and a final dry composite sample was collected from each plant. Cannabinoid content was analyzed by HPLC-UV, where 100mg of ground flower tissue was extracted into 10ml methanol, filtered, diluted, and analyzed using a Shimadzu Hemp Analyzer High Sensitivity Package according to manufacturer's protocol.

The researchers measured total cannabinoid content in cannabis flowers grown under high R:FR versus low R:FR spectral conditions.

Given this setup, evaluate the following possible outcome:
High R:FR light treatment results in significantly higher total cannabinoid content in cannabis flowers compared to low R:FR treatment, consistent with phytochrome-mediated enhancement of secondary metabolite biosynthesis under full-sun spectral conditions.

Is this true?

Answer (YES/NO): NO